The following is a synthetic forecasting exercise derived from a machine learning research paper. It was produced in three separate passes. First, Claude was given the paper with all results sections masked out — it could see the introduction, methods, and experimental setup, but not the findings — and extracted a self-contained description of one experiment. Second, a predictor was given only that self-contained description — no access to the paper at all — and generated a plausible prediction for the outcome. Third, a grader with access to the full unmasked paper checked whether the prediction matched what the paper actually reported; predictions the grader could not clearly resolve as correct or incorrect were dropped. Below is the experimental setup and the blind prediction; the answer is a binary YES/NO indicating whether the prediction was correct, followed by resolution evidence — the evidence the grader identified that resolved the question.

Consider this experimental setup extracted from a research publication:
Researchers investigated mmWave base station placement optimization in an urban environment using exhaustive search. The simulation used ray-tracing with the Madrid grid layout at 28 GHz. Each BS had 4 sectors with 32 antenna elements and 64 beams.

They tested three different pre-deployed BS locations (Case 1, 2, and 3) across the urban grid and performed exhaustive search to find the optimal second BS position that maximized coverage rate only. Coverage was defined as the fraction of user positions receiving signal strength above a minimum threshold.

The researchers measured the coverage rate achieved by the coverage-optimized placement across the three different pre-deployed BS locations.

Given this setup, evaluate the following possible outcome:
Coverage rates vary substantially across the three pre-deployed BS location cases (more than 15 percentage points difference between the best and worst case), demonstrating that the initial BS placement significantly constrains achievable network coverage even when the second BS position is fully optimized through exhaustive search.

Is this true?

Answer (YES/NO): NO